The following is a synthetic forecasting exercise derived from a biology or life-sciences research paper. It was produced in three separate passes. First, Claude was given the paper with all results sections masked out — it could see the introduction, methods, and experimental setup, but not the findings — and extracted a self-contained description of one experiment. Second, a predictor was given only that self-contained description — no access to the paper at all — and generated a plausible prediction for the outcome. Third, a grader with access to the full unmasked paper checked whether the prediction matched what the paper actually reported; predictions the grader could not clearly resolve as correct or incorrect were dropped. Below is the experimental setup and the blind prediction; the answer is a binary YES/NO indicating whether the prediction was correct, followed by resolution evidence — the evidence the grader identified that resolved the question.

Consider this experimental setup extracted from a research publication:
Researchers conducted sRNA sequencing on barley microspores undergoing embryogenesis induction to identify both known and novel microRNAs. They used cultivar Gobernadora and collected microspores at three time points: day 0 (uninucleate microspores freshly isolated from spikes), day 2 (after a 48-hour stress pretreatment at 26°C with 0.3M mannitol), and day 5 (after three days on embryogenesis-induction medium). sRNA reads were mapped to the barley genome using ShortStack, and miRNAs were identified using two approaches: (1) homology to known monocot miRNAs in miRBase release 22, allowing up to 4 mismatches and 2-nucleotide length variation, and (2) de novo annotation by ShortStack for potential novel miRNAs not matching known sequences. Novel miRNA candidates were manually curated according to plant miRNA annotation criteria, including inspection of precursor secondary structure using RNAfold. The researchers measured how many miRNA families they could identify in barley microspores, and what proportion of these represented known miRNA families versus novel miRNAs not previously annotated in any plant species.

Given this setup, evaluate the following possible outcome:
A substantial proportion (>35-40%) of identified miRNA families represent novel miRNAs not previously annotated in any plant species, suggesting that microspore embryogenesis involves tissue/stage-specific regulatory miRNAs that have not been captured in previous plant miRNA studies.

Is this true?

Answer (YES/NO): NO